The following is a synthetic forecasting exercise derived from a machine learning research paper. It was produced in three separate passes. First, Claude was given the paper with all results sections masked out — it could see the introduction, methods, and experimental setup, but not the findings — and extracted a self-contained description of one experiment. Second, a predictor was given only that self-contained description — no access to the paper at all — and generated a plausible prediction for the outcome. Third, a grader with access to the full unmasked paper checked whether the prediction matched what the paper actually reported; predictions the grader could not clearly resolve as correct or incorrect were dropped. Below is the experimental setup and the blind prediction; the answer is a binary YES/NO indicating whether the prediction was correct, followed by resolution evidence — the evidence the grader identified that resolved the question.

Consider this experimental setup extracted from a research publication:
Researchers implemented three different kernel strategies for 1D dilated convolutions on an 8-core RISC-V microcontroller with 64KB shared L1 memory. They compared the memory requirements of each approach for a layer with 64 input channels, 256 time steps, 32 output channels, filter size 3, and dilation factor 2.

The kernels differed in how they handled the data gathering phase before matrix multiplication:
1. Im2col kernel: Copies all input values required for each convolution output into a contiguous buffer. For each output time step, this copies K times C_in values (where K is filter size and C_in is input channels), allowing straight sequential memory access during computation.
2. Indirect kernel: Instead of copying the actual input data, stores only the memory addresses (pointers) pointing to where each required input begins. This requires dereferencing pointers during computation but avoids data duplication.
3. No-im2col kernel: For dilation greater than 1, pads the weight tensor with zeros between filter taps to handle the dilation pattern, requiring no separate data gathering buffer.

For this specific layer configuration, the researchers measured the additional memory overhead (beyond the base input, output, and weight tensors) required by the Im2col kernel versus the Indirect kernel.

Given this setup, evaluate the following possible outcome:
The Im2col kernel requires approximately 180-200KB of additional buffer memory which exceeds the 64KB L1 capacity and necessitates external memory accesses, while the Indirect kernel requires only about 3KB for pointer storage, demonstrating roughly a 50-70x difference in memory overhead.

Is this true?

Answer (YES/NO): NO